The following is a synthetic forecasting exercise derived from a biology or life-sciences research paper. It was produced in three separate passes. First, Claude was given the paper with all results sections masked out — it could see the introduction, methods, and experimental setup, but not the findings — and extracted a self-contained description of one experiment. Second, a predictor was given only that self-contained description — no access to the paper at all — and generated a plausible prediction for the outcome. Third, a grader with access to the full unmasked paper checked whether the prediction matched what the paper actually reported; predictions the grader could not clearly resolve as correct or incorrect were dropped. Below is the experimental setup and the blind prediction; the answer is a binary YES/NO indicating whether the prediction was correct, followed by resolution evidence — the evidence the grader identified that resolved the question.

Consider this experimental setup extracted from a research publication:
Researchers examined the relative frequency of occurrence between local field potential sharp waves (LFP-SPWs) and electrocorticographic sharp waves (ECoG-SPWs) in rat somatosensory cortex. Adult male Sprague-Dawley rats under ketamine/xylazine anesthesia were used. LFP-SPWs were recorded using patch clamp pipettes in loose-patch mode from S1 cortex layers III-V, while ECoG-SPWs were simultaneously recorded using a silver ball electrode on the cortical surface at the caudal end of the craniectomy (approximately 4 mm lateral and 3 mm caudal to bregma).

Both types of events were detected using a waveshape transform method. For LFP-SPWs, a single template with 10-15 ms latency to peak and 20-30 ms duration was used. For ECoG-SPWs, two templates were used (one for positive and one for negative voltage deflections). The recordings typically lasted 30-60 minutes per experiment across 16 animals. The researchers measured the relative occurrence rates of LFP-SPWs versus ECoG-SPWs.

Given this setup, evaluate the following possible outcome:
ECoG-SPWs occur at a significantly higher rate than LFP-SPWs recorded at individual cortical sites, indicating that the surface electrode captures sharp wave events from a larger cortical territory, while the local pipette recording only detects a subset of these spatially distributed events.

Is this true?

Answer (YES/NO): NO